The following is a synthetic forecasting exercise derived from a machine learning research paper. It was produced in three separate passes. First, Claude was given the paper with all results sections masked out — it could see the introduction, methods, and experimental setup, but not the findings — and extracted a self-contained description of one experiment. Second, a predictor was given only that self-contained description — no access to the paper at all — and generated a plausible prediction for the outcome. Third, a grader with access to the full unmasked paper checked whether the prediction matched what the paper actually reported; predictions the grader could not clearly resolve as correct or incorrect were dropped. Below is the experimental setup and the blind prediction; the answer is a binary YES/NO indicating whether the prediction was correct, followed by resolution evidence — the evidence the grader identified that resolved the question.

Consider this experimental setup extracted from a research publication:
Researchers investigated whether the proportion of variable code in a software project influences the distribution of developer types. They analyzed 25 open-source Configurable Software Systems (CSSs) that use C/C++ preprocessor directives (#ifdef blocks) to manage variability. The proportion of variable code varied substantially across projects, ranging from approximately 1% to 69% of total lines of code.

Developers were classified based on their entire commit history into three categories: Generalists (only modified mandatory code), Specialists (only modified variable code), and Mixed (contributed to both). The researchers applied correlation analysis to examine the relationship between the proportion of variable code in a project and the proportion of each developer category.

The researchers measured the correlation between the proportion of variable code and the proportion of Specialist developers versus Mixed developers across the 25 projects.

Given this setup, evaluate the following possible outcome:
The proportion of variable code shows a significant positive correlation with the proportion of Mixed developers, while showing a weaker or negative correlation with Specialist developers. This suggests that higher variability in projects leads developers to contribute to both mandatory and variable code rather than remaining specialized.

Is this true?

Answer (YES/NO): NO